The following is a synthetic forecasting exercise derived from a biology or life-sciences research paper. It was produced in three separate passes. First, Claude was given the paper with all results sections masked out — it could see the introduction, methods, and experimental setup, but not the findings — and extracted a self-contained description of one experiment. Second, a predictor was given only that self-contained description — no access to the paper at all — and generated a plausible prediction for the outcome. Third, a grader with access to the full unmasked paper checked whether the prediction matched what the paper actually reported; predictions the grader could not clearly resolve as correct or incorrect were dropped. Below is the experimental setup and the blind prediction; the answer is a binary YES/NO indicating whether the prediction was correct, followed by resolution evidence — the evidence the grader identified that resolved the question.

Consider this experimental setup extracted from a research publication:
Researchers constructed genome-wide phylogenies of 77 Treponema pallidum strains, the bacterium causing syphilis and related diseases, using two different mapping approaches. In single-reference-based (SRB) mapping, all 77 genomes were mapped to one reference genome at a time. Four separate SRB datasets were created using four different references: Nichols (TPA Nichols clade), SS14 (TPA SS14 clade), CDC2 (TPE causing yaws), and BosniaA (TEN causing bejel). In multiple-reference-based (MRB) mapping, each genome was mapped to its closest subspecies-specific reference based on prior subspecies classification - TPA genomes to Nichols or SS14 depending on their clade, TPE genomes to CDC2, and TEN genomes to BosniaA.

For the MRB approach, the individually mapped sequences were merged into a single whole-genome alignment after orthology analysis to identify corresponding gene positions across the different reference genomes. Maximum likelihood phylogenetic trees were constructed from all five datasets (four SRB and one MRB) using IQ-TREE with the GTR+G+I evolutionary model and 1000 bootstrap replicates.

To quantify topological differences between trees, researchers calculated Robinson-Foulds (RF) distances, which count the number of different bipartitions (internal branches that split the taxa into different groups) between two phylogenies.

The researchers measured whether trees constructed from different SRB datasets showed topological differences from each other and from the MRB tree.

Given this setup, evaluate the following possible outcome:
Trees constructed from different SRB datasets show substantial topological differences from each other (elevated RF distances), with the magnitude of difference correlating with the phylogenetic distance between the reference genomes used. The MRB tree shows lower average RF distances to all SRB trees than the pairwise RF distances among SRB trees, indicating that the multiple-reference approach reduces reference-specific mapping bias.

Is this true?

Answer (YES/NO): NO